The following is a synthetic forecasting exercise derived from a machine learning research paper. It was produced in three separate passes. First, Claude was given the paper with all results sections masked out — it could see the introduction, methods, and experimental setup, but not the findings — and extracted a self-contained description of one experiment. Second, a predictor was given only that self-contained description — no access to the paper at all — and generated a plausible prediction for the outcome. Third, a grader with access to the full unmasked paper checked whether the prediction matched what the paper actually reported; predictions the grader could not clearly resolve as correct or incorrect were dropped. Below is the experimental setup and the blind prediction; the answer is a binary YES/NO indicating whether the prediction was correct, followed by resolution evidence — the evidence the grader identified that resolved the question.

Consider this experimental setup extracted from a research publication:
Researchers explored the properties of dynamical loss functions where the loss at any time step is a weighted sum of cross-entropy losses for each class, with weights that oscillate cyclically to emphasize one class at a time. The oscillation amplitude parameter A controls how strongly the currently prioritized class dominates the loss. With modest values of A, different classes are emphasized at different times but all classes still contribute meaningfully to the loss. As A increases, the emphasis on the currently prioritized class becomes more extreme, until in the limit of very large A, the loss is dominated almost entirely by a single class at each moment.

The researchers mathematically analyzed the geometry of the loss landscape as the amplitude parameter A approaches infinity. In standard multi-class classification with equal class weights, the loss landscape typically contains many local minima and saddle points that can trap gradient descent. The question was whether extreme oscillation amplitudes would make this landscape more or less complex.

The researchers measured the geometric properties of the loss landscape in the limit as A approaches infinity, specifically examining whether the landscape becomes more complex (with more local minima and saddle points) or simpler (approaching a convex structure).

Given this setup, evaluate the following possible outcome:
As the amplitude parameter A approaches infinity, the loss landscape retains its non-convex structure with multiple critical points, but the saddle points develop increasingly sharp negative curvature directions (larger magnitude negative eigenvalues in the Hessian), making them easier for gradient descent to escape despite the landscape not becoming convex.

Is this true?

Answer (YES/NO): NO